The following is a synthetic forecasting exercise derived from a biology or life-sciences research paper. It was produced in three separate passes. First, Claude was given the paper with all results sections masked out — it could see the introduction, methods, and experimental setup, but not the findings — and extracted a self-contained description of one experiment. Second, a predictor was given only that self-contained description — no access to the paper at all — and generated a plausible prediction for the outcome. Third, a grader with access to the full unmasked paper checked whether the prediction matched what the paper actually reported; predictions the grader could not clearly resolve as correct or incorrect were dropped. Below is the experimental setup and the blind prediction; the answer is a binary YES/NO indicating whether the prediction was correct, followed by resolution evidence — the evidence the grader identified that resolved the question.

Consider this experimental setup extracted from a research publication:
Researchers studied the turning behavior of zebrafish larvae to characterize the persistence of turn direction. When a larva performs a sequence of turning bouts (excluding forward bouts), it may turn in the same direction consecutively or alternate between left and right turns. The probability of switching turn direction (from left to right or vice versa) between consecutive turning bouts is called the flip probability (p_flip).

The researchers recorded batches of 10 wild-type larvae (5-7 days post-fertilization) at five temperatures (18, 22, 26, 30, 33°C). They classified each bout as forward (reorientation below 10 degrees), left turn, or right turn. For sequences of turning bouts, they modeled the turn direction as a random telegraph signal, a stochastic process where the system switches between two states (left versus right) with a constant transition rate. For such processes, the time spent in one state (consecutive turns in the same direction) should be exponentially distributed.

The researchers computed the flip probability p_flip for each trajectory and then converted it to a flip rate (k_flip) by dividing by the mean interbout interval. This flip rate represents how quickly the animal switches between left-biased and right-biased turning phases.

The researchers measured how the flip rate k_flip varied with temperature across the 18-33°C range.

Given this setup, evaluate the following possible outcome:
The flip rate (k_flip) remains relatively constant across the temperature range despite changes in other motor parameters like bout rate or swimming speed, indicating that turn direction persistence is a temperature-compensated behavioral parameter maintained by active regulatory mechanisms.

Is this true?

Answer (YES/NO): NO